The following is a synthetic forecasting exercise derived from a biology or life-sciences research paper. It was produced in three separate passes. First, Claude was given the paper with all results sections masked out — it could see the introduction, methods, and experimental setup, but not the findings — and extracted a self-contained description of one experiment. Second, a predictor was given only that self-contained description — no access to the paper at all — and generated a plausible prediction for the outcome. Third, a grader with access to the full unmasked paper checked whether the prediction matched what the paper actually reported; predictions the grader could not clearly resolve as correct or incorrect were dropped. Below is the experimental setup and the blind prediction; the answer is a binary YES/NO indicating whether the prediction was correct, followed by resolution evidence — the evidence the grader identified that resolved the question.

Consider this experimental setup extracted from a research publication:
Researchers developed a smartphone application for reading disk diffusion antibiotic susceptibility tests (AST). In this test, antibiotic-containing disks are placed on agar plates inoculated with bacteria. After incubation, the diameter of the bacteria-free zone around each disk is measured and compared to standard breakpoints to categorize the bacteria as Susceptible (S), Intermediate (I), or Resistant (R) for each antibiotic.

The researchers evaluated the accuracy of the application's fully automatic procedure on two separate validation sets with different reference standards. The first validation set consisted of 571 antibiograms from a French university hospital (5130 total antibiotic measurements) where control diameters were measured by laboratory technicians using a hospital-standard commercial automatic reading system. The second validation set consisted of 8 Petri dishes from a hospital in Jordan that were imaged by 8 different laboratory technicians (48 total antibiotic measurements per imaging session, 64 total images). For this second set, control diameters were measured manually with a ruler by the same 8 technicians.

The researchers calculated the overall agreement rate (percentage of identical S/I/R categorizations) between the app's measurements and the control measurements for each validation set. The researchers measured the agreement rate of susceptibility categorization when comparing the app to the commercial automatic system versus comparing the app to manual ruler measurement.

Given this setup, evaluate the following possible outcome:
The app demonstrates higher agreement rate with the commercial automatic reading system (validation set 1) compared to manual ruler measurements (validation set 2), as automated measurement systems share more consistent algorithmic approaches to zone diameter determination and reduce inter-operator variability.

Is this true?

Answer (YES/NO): NO